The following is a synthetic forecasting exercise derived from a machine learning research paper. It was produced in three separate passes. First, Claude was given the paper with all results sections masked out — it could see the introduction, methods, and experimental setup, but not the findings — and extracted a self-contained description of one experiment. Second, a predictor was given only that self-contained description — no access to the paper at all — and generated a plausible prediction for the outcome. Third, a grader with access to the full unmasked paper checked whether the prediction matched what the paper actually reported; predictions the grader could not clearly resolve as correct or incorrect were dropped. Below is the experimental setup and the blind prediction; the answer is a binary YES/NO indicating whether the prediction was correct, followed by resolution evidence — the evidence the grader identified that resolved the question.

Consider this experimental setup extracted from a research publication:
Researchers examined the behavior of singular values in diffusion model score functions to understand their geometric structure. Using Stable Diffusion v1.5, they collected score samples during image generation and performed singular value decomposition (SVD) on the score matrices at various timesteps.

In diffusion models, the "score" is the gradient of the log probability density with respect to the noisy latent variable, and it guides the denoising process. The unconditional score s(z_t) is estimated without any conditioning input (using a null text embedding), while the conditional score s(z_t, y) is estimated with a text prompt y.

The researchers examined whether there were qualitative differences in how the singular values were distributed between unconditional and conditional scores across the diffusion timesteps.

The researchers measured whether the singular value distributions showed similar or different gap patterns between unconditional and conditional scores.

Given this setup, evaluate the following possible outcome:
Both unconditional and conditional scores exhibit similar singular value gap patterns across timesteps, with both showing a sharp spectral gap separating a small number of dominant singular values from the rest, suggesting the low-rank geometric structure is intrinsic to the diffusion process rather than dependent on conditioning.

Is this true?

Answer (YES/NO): YES